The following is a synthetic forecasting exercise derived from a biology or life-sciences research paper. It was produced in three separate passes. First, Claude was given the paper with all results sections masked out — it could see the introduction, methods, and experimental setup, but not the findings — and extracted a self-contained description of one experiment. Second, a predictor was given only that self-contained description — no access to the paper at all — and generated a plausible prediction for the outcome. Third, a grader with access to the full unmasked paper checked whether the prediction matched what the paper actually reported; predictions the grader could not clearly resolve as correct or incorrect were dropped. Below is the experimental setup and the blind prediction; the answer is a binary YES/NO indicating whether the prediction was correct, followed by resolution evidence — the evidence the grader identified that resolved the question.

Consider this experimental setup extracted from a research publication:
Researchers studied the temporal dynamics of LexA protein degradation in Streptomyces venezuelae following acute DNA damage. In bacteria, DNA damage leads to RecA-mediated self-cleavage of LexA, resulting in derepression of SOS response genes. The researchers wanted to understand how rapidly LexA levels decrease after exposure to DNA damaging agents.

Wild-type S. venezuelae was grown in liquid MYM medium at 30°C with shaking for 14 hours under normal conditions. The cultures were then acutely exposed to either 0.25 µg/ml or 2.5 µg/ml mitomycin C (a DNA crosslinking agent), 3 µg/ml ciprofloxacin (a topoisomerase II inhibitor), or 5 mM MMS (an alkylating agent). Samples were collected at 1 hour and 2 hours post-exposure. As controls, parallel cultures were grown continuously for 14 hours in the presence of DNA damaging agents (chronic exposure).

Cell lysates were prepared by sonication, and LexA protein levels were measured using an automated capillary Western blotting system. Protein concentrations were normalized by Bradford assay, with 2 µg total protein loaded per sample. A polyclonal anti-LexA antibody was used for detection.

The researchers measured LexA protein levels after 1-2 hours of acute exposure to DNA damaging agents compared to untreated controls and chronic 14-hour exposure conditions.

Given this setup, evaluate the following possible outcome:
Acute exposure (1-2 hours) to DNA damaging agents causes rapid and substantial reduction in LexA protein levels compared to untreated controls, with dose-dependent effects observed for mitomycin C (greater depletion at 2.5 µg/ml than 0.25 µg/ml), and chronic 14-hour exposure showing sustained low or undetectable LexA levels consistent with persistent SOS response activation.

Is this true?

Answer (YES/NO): NO